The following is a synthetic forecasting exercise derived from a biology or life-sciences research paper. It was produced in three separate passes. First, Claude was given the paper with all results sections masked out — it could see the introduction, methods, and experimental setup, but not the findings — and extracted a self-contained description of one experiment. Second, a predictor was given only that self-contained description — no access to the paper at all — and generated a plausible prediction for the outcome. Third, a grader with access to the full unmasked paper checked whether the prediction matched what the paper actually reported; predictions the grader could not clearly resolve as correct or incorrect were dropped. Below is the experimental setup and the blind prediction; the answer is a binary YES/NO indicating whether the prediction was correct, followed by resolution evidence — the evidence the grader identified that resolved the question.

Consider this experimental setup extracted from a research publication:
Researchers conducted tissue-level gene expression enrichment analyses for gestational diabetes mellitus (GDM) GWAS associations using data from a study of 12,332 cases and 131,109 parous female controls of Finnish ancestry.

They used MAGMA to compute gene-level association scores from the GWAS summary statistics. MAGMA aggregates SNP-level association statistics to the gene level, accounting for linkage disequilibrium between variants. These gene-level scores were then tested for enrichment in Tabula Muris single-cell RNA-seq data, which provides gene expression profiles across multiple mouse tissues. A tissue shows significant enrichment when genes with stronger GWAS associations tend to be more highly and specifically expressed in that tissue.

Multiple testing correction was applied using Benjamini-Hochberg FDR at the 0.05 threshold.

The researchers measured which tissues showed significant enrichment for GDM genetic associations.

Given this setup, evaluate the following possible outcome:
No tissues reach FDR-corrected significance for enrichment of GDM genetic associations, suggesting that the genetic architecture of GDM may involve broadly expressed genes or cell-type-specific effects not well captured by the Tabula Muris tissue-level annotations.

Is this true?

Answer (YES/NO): NO